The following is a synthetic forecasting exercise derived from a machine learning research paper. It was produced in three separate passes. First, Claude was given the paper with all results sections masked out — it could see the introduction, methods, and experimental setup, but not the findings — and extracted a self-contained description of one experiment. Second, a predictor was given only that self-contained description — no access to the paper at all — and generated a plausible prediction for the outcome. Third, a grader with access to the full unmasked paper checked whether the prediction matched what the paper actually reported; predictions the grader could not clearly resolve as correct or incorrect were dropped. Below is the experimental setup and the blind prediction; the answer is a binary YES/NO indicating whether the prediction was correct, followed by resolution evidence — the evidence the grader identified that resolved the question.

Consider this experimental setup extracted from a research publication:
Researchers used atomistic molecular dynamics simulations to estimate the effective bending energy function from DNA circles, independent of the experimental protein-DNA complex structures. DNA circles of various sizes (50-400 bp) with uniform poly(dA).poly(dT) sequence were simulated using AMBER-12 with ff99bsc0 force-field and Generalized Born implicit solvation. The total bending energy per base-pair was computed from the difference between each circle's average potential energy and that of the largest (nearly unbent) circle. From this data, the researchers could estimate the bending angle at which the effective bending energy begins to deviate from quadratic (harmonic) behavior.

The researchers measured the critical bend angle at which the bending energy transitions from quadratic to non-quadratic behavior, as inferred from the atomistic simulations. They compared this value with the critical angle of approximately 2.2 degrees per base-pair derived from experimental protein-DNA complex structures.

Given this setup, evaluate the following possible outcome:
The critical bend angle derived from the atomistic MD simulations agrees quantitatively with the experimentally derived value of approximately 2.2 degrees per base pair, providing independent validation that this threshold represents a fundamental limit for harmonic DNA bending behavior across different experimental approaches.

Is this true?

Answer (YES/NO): NO